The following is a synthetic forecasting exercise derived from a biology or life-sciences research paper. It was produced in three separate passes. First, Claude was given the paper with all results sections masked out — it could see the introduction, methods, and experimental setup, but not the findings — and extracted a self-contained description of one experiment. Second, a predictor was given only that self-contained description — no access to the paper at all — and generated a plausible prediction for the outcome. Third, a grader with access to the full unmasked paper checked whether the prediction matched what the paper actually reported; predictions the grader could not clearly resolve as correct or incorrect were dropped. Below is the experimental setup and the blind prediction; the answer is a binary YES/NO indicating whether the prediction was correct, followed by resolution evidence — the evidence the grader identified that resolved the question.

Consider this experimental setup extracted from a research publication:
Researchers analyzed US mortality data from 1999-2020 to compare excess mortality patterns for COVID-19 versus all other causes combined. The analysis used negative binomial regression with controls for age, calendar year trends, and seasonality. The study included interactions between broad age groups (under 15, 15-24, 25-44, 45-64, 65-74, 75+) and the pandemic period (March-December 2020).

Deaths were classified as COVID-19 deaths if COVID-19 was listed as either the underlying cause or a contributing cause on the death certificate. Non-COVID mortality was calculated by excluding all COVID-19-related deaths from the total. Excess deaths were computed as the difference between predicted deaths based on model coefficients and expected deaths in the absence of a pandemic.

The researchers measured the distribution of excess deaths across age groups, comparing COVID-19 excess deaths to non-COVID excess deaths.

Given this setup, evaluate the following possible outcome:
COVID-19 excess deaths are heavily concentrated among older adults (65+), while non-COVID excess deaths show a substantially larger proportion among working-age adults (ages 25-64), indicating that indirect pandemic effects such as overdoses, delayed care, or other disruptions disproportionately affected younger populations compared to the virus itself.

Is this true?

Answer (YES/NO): YES